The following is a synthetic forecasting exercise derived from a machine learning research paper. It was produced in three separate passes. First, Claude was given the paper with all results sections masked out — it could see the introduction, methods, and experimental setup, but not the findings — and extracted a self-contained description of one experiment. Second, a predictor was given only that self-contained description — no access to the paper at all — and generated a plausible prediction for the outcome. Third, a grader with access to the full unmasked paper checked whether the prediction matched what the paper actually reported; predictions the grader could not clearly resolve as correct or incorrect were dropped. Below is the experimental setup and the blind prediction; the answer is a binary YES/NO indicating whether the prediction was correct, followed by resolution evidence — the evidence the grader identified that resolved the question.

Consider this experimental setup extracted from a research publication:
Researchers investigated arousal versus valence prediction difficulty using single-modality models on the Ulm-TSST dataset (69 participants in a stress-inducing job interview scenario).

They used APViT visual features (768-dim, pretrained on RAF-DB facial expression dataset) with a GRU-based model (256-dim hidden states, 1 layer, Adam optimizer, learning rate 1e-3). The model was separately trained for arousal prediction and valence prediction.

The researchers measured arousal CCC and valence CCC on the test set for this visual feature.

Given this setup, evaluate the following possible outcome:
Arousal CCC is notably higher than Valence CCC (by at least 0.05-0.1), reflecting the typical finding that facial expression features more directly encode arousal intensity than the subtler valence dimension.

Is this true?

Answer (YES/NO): NO